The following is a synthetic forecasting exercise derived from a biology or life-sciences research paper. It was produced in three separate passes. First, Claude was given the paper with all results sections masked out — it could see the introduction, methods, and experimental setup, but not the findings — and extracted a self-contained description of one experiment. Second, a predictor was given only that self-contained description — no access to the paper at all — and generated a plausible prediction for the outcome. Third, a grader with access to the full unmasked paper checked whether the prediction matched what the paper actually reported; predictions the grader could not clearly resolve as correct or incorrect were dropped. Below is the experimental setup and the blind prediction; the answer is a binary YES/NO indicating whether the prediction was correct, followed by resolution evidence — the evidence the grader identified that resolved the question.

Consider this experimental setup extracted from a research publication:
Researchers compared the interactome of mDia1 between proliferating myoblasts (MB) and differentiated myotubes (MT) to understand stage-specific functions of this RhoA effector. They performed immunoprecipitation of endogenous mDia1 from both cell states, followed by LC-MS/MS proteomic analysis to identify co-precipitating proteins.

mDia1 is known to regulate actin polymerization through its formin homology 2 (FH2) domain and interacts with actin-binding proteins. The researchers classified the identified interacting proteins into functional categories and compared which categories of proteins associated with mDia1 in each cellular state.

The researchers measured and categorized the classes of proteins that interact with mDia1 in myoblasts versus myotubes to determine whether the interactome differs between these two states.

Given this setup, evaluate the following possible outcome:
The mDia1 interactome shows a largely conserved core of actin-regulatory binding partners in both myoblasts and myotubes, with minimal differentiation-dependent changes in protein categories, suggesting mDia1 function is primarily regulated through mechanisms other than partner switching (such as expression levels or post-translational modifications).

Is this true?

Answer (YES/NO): NO